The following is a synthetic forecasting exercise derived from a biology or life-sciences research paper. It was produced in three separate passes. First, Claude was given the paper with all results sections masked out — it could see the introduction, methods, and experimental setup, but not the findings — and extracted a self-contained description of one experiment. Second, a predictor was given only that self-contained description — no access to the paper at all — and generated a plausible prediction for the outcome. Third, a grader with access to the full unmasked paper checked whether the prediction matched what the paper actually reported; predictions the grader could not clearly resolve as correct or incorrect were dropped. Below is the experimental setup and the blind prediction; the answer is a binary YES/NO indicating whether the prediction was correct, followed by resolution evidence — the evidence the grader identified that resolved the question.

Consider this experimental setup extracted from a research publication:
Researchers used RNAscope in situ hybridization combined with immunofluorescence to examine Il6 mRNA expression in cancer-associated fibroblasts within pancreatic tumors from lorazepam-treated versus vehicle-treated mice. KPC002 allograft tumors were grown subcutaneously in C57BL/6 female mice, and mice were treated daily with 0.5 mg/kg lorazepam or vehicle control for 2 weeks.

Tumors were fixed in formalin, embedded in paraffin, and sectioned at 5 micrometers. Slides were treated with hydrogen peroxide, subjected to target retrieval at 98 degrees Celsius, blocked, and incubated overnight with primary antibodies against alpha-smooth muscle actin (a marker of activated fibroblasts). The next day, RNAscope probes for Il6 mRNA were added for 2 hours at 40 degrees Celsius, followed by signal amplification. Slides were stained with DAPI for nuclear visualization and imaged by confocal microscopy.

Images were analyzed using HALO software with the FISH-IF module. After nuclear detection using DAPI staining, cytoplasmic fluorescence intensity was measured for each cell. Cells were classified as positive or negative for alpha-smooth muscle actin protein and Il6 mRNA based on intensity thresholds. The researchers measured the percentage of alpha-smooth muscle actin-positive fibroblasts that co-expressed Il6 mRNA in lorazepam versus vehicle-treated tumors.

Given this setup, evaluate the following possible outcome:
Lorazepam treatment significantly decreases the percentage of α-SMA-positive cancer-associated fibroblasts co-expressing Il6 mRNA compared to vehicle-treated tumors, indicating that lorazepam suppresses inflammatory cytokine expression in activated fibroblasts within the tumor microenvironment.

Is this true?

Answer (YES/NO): NO